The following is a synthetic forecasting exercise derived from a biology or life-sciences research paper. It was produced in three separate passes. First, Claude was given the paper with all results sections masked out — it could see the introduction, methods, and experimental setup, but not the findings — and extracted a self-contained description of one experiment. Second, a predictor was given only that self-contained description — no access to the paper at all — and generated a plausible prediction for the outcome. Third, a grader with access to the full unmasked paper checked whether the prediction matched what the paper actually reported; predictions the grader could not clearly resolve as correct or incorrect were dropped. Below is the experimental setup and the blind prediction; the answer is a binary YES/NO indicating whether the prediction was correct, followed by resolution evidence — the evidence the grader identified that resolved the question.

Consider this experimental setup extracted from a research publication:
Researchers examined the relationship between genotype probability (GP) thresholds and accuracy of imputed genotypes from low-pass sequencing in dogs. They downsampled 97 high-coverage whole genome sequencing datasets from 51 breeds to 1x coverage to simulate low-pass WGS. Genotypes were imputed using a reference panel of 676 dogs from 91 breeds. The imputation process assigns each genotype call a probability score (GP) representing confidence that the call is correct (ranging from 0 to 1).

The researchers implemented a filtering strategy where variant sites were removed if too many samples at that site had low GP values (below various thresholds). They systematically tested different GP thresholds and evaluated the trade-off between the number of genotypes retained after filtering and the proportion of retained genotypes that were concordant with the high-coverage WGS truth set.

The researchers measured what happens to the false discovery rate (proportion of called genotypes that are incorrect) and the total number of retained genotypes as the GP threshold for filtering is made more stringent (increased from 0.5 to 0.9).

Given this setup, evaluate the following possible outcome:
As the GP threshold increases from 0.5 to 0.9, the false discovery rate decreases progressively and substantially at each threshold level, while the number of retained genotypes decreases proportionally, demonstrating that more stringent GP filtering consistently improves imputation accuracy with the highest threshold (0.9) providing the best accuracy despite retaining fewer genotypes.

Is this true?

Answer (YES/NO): NO